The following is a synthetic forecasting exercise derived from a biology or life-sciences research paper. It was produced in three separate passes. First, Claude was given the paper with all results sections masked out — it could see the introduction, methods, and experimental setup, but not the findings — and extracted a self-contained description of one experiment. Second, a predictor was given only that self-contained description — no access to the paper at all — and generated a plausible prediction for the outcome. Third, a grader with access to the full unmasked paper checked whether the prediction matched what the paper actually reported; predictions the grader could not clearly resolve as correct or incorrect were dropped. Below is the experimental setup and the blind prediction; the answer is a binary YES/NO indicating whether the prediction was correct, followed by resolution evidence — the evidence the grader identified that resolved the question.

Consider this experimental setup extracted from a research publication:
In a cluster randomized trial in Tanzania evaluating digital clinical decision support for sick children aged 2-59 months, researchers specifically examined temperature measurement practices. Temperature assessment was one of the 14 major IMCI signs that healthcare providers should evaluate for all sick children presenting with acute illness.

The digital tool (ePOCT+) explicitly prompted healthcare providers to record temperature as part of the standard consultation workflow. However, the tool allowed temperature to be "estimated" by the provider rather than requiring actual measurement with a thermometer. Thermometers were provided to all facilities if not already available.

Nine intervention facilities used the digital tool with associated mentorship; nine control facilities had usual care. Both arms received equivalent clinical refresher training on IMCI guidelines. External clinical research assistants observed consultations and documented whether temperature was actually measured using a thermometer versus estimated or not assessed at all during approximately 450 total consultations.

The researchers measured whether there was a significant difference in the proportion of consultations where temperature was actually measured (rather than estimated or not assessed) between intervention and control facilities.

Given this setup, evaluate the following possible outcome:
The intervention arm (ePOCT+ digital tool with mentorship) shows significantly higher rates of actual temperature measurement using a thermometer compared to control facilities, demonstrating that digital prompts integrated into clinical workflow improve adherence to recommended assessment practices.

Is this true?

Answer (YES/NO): NO